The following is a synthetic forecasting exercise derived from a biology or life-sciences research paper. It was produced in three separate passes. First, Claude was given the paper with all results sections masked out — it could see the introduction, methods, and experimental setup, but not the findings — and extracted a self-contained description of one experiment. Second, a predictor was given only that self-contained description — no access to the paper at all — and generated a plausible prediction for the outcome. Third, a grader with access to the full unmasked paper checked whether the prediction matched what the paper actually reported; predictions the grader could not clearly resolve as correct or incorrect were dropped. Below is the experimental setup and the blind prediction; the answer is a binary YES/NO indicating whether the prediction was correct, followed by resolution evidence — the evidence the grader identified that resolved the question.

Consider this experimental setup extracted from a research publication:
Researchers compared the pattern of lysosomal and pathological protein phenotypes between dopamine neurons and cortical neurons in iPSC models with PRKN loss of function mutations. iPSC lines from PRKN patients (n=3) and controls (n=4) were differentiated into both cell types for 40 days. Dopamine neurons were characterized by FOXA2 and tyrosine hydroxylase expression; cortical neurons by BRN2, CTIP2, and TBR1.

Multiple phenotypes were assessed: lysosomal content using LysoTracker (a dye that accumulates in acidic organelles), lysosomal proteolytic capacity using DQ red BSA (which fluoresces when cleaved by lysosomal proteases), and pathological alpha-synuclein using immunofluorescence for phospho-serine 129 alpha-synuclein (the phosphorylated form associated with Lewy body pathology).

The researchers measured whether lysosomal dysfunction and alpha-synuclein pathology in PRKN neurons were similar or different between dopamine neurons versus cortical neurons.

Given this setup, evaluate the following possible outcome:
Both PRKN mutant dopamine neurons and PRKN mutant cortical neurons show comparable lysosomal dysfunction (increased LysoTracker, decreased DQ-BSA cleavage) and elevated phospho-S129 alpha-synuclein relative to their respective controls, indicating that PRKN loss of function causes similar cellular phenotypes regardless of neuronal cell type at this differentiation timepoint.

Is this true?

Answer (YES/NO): NO